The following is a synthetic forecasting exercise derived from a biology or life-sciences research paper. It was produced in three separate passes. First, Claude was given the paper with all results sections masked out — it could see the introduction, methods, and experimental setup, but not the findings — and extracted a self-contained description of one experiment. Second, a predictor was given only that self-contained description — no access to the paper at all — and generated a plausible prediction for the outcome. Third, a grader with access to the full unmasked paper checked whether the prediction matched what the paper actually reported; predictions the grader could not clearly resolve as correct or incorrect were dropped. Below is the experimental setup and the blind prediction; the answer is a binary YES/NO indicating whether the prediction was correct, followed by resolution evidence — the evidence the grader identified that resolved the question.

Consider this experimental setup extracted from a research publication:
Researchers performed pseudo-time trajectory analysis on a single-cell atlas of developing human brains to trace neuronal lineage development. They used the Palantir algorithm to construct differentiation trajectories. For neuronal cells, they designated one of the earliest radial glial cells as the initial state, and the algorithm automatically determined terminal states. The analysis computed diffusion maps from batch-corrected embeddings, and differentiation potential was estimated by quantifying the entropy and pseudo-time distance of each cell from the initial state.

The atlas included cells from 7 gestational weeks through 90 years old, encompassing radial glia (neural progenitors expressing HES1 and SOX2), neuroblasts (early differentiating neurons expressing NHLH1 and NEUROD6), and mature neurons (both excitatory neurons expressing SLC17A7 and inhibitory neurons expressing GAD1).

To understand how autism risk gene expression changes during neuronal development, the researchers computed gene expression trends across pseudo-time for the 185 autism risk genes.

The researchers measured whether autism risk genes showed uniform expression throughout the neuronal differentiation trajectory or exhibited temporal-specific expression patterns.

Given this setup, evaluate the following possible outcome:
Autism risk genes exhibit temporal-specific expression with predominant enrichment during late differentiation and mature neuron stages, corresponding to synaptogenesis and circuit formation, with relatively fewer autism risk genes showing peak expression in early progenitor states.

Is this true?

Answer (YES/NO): NO